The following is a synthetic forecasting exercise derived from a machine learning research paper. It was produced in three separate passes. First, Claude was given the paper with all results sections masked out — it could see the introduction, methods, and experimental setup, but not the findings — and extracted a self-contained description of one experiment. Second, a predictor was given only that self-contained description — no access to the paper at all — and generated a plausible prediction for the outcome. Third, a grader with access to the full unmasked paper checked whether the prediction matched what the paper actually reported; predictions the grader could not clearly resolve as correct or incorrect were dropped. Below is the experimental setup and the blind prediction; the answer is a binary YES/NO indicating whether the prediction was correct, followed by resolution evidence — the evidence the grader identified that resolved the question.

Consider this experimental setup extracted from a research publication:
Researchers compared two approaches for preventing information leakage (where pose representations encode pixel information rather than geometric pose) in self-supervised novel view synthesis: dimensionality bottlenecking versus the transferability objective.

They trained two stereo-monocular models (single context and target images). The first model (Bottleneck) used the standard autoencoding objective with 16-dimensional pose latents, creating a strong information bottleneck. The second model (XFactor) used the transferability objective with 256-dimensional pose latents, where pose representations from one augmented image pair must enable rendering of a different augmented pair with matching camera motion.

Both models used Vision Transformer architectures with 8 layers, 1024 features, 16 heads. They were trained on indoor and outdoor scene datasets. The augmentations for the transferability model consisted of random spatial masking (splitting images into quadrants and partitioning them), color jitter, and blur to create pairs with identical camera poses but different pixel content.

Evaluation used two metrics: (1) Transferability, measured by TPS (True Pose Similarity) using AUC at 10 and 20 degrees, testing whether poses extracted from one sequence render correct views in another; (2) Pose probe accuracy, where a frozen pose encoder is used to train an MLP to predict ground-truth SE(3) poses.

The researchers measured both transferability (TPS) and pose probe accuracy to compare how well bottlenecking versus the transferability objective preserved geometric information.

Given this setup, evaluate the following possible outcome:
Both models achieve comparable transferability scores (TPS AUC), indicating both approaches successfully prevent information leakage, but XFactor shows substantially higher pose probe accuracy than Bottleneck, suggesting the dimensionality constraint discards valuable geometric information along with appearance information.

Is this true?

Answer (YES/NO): YES